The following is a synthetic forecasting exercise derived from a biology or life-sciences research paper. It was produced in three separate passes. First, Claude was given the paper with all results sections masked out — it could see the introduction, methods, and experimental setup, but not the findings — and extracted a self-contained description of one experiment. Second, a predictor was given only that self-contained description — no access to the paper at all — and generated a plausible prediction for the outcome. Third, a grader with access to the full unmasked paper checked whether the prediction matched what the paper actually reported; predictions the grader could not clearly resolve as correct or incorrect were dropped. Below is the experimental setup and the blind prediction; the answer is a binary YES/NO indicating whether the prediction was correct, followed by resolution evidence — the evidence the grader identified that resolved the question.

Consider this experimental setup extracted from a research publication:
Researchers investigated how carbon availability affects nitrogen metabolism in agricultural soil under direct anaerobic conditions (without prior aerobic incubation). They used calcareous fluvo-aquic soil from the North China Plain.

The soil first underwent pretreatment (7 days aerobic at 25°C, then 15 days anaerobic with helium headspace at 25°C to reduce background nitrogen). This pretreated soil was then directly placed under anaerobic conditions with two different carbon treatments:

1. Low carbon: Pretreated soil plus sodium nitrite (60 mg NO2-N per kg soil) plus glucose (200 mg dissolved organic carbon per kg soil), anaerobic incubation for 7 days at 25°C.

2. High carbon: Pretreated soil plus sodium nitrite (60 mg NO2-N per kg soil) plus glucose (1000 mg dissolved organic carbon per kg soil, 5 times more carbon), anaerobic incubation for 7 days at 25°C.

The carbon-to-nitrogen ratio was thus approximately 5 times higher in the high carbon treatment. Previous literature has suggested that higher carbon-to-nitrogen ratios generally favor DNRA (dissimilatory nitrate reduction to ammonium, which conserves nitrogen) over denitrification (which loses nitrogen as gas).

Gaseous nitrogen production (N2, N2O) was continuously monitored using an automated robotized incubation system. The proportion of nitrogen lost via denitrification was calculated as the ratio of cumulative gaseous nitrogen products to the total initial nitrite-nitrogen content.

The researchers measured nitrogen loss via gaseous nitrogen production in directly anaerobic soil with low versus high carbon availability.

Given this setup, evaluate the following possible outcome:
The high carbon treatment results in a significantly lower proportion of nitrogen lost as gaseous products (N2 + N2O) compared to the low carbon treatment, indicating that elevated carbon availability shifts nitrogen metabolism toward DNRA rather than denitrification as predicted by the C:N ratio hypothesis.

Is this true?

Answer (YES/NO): NO